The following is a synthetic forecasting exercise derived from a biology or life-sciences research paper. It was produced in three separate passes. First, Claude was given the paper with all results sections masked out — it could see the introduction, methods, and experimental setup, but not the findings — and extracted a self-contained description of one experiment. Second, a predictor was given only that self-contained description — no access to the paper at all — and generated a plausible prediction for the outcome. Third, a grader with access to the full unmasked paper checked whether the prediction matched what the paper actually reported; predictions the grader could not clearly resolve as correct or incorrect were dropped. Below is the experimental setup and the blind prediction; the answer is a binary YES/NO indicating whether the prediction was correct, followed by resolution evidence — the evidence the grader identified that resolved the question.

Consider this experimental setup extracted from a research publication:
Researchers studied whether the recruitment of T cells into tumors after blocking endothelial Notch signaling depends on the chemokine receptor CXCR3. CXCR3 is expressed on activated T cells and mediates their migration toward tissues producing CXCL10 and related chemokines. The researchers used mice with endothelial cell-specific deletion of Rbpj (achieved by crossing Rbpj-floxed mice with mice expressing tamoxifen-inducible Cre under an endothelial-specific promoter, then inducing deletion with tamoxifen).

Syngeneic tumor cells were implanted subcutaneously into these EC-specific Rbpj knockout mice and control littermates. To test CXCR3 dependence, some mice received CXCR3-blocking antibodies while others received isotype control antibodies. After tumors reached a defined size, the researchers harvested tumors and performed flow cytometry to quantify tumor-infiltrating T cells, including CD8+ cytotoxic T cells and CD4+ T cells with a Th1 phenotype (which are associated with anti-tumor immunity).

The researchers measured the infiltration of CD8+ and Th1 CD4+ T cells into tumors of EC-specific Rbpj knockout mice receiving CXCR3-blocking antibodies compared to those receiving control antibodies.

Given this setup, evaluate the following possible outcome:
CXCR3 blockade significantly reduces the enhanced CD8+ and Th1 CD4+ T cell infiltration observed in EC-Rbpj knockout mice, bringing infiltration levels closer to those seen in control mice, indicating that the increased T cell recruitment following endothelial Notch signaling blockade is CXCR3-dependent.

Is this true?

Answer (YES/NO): YES